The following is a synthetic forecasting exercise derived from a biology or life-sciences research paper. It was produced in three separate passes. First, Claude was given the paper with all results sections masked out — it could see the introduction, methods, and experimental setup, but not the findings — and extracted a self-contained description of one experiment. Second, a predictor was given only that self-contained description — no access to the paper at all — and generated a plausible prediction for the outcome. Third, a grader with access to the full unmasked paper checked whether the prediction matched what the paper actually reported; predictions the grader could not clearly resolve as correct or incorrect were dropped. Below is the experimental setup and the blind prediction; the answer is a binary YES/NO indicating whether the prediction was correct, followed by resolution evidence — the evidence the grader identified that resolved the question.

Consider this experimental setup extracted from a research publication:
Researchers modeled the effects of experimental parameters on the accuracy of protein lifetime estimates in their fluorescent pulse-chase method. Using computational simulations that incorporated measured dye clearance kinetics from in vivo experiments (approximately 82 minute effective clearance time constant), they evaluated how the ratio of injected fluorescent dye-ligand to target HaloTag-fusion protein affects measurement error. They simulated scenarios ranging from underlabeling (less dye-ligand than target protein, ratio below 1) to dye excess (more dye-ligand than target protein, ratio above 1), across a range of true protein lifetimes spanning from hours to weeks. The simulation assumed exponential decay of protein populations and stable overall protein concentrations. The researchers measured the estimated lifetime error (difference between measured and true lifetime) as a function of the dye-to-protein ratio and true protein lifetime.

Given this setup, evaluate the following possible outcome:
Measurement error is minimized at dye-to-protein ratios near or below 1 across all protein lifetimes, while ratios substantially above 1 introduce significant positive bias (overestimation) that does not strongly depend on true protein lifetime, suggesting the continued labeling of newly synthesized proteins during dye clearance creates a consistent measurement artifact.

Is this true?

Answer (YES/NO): NO